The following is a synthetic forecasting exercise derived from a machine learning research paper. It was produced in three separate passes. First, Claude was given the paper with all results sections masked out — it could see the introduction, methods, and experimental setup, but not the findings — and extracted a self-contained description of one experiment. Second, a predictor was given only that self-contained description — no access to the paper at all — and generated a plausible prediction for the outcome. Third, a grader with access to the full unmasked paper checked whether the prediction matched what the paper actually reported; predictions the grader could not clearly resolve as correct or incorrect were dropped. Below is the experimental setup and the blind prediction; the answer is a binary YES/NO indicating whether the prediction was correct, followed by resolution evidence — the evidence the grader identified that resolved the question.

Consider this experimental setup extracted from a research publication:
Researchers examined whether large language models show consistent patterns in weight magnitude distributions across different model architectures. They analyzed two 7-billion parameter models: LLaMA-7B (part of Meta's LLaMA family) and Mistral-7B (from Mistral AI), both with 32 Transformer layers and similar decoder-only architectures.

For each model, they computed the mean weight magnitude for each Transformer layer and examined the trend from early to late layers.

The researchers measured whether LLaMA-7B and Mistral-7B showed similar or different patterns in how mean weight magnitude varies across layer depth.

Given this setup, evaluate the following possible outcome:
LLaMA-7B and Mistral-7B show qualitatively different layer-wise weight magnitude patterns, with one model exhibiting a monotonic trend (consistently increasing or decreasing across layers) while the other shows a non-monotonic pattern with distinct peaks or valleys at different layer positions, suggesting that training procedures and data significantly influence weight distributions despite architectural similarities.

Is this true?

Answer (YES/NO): NO